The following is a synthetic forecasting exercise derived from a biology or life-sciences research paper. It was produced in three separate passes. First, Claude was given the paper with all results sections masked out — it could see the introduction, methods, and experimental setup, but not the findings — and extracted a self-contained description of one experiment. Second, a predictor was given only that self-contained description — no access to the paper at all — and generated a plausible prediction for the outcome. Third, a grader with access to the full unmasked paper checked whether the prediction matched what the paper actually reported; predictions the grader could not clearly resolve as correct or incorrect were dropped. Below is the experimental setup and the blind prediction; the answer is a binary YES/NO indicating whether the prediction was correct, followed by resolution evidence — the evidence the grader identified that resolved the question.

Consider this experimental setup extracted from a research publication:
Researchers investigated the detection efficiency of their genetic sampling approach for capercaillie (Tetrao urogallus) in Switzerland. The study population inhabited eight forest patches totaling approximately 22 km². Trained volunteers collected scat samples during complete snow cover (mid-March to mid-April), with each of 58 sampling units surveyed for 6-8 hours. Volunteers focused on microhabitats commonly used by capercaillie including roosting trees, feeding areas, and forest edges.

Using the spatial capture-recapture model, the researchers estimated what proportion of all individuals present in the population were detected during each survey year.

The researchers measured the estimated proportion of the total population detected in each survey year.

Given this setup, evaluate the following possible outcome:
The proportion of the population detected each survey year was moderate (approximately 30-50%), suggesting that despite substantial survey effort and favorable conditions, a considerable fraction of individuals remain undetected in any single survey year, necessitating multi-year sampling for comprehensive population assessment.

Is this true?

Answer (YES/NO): NO